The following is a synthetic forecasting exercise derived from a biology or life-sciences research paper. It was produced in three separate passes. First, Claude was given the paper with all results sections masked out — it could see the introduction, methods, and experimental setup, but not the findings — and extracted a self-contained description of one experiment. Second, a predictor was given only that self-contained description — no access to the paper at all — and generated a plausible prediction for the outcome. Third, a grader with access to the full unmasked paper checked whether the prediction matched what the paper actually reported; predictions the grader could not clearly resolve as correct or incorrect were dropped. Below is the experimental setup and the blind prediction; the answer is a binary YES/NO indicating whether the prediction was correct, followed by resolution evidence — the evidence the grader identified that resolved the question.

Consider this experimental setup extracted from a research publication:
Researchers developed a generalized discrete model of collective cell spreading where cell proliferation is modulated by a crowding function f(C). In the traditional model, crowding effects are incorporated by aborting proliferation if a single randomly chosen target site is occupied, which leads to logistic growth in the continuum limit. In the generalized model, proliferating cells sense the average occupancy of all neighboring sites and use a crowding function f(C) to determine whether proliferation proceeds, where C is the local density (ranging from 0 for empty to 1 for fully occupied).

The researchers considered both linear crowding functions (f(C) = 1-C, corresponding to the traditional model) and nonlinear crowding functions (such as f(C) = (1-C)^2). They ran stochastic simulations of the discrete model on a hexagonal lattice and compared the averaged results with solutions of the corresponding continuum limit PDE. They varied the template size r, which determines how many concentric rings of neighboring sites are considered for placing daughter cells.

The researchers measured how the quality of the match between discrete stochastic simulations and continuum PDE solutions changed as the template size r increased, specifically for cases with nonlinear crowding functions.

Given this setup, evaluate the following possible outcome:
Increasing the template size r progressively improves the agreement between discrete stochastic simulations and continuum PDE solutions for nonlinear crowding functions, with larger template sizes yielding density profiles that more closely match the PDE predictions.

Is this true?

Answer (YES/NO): YES